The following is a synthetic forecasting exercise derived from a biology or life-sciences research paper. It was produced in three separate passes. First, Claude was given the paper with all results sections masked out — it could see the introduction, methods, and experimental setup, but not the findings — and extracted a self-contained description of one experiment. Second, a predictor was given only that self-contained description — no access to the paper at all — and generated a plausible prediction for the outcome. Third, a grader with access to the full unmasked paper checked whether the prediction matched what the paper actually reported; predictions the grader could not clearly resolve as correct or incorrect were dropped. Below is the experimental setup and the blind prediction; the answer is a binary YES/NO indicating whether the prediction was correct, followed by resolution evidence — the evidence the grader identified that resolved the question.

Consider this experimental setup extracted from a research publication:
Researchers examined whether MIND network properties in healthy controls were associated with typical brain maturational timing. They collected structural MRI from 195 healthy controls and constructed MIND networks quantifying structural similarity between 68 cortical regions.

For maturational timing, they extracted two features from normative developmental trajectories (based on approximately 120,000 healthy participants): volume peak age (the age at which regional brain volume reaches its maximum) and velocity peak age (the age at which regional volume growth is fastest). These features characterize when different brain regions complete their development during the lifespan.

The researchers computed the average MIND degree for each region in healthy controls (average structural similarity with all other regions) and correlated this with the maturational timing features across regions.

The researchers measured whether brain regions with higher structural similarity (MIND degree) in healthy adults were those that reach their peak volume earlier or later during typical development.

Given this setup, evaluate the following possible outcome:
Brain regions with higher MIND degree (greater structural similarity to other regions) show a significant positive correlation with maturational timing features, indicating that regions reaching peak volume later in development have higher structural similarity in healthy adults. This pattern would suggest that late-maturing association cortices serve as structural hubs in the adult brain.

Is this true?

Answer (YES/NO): NO